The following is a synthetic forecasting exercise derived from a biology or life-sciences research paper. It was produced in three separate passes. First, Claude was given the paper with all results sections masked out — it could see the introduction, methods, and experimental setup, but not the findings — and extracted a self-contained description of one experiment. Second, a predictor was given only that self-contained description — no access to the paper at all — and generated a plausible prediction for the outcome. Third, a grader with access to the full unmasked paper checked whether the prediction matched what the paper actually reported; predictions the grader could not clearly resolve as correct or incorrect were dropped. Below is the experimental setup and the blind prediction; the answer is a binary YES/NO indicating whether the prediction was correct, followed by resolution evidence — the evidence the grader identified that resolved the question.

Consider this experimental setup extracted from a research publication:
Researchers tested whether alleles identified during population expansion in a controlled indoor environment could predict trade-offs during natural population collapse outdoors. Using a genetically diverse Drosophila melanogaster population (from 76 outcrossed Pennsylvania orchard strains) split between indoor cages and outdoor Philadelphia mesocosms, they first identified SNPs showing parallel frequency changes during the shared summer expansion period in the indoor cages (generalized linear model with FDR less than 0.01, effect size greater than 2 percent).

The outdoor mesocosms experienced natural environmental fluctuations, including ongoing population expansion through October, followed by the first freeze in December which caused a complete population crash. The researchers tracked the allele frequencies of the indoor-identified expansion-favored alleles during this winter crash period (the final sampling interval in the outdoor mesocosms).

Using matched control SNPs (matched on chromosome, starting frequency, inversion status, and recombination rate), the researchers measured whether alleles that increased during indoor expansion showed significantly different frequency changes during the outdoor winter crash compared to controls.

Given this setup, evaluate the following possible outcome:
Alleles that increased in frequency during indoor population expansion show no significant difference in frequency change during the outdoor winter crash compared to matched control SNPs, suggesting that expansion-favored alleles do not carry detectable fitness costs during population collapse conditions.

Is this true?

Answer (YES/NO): NO